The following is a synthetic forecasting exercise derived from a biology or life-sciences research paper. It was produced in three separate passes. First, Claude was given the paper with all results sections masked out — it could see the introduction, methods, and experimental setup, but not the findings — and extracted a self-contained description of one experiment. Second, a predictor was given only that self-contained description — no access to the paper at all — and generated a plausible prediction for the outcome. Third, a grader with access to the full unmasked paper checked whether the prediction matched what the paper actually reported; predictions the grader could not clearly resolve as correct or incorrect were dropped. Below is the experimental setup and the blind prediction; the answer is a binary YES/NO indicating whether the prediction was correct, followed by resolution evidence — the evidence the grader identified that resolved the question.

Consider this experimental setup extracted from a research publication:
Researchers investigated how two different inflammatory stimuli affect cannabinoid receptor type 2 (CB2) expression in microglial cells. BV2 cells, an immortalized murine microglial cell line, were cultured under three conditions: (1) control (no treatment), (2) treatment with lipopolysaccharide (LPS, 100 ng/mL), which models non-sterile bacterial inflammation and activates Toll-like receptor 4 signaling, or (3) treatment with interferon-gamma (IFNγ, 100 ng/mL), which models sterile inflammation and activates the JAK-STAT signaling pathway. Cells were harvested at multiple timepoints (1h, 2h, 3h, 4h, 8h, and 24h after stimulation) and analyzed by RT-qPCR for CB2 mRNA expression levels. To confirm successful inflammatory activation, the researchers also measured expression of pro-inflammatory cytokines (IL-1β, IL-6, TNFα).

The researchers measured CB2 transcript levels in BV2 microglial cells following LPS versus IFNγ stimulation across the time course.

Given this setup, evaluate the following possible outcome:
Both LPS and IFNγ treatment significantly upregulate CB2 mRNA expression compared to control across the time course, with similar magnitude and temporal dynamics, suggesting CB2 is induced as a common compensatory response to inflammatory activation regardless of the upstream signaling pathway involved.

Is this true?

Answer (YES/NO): NO